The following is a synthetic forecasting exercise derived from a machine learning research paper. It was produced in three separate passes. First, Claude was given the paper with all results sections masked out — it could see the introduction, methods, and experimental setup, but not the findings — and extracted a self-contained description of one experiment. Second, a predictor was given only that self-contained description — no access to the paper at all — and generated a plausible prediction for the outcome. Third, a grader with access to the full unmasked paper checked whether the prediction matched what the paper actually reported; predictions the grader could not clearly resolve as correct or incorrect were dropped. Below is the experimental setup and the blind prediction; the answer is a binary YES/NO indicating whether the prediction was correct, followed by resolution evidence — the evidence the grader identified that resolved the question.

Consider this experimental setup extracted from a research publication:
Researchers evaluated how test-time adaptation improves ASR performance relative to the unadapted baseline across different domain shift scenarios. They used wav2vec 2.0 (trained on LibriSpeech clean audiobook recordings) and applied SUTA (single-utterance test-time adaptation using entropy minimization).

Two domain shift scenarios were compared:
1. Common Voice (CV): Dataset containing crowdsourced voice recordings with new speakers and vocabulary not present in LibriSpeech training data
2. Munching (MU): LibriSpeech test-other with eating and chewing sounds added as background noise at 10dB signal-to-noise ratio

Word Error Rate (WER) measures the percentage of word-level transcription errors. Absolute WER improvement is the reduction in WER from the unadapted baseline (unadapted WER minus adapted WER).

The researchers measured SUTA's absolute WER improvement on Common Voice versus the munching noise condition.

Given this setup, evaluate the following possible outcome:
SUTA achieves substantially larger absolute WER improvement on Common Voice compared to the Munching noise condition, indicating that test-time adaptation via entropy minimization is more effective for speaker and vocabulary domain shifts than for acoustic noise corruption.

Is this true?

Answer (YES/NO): NO